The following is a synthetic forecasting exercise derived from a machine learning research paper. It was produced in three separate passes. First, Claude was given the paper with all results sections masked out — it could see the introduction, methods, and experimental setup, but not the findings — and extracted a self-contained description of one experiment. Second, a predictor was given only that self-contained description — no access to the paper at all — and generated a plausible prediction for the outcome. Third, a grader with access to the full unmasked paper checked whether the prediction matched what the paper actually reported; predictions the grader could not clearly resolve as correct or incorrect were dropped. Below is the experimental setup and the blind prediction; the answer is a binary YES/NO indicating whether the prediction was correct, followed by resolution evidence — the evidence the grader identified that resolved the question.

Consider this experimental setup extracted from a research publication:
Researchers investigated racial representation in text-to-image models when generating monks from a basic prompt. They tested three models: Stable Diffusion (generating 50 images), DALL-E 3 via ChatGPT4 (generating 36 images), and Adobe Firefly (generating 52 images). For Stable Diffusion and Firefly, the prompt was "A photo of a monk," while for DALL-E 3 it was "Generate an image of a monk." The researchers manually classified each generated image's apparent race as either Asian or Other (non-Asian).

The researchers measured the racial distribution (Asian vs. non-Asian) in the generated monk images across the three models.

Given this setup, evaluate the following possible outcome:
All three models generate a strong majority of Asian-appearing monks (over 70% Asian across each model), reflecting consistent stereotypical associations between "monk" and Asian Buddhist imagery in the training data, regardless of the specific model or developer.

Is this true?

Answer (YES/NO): NO